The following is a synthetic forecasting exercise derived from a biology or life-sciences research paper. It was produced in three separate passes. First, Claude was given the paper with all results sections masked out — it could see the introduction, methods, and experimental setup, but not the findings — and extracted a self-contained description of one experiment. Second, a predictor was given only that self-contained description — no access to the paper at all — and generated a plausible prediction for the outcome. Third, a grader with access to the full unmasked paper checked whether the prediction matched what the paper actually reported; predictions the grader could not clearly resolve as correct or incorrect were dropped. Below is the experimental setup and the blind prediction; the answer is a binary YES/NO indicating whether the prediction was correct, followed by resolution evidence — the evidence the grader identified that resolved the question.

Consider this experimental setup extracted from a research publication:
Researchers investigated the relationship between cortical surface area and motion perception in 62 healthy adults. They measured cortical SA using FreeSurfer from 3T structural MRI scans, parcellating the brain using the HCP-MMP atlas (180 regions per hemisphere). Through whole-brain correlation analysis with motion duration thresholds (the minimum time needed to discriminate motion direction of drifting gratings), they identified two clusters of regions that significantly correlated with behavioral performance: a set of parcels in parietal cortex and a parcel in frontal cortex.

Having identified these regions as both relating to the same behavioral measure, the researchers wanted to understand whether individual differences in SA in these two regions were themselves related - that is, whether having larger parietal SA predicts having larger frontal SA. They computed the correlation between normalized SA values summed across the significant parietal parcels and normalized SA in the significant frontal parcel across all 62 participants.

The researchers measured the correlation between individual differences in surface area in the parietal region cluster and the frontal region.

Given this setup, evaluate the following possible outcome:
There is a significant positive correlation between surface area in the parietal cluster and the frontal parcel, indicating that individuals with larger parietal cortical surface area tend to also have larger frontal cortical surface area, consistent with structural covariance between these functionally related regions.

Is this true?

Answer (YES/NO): NO